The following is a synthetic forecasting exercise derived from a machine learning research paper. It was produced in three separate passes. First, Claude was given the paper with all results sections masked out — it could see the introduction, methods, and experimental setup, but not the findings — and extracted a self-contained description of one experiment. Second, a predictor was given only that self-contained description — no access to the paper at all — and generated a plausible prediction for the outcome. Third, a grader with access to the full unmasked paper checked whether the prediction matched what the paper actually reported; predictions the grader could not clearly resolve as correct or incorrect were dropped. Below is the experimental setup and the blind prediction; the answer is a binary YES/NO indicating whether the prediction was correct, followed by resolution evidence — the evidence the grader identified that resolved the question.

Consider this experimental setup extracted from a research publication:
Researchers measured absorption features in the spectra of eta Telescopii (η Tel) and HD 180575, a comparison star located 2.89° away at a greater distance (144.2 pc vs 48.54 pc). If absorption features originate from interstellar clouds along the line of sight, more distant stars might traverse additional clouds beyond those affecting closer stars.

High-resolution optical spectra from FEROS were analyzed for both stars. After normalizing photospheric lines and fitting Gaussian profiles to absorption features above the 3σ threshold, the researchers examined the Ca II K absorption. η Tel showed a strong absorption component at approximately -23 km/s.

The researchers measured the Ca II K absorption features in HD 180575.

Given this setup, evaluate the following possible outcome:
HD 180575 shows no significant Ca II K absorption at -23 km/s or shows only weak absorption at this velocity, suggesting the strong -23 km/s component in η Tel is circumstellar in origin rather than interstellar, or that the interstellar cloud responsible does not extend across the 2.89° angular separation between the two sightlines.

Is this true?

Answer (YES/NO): NO